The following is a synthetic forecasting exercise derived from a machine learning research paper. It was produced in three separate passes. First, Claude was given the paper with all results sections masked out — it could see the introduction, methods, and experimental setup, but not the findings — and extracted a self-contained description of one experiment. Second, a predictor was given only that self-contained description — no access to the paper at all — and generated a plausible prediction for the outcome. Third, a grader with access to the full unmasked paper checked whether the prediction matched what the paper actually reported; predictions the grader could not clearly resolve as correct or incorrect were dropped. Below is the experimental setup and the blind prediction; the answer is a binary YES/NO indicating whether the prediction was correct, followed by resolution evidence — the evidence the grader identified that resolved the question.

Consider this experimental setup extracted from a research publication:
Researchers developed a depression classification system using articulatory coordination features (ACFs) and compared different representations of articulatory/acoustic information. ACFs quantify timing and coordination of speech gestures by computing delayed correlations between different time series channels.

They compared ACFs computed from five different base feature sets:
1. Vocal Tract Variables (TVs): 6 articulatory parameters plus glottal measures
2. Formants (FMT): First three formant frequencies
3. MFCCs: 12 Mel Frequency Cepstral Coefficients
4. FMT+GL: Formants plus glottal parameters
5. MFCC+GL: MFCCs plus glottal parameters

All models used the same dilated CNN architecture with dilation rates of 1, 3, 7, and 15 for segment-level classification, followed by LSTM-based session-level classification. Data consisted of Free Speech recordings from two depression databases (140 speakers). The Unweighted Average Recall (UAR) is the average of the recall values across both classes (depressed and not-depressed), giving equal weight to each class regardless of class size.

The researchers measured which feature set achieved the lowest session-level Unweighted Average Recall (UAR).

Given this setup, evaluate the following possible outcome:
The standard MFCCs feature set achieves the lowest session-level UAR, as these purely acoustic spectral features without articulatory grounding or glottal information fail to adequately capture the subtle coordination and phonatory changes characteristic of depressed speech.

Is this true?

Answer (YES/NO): YES